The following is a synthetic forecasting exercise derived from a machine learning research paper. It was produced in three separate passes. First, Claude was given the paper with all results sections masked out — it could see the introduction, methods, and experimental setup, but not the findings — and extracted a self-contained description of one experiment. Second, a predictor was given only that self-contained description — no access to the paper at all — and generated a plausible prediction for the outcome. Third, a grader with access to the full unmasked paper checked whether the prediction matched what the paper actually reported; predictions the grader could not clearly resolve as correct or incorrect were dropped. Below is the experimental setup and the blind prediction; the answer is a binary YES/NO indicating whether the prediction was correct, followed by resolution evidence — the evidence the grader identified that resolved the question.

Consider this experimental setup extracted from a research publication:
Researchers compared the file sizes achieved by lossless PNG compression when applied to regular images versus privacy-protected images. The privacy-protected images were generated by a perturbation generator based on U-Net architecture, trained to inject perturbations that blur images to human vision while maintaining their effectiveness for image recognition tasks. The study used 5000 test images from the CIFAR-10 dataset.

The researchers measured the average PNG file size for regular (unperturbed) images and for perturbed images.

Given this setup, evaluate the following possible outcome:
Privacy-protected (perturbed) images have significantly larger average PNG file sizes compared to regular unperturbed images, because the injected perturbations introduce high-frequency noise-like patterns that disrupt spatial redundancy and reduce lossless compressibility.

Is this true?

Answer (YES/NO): NO